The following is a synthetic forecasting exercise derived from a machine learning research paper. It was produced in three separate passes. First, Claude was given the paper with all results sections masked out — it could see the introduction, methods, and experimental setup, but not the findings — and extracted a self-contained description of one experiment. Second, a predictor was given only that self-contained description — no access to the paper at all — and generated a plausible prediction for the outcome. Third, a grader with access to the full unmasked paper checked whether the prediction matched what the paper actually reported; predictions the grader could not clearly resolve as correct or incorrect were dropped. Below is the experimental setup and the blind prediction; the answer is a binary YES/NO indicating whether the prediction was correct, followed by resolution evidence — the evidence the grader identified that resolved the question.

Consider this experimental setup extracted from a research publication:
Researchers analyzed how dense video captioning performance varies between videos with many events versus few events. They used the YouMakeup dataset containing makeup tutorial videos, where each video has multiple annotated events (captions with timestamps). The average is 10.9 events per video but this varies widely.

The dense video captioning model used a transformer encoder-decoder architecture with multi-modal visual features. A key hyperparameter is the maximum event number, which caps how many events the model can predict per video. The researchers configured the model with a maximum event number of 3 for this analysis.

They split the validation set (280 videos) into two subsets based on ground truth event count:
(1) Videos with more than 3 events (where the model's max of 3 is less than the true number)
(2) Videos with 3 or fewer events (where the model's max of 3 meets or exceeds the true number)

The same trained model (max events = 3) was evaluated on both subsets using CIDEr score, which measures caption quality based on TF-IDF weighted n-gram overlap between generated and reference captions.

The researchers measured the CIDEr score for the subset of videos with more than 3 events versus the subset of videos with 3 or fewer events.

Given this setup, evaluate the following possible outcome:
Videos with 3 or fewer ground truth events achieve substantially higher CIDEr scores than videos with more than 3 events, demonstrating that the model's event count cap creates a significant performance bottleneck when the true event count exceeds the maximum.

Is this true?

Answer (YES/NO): NO